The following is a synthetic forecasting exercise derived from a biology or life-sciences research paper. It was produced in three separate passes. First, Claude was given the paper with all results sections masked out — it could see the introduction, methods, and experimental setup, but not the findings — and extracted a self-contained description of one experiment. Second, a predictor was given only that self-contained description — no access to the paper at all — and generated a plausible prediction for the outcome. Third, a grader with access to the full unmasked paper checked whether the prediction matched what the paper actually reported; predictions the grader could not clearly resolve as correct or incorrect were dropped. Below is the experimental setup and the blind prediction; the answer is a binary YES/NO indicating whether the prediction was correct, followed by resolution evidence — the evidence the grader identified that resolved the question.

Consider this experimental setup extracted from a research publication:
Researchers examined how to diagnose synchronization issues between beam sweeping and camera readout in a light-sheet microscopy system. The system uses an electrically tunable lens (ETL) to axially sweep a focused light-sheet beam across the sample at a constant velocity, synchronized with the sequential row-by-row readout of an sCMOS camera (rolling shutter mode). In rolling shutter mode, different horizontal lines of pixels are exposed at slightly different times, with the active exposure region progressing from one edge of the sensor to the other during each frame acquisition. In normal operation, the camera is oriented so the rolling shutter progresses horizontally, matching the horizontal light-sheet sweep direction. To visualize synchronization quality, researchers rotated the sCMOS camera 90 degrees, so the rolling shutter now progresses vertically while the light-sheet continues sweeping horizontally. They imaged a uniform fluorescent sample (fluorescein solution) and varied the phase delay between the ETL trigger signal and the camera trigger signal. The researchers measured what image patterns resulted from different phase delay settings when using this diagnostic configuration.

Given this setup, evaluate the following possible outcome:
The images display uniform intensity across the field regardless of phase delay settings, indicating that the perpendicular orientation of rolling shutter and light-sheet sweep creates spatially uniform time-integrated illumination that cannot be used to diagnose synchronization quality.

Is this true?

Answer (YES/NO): NO